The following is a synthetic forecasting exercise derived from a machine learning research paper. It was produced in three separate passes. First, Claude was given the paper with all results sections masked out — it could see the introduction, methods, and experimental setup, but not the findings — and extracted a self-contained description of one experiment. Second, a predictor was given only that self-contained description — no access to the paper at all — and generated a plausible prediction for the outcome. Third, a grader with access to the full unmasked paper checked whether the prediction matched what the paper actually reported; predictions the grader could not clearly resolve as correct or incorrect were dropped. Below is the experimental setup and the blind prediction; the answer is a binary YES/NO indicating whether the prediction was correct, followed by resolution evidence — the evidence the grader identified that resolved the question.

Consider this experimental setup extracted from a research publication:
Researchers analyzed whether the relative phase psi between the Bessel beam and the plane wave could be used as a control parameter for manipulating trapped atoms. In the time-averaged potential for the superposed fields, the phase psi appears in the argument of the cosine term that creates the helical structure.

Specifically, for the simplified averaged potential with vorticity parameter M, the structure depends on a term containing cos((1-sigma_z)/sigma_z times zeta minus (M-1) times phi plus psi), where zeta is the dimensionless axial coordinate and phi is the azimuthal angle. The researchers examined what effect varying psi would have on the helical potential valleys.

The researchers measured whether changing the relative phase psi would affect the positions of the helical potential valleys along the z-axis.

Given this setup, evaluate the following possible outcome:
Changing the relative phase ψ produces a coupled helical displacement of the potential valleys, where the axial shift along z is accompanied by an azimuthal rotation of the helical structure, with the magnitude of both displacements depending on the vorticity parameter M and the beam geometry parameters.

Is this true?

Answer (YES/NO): NO